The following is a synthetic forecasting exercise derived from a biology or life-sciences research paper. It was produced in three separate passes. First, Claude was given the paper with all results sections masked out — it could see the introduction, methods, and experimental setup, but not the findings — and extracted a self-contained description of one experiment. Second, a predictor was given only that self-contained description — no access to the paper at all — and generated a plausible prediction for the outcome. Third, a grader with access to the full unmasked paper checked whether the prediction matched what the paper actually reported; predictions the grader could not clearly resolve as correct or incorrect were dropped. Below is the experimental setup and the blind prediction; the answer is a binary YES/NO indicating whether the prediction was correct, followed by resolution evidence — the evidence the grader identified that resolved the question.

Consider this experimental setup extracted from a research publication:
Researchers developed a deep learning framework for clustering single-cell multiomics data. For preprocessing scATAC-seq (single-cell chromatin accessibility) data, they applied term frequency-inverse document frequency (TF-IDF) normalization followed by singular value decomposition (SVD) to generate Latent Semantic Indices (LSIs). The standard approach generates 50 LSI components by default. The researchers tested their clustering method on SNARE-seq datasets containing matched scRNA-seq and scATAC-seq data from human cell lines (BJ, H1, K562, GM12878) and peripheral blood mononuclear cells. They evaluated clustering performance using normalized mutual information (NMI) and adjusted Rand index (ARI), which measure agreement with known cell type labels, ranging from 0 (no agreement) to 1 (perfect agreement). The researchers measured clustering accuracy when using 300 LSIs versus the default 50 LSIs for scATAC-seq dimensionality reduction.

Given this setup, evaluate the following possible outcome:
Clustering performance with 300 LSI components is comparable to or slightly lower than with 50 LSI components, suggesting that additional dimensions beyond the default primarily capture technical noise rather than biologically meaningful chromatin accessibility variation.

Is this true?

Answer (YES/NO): NO